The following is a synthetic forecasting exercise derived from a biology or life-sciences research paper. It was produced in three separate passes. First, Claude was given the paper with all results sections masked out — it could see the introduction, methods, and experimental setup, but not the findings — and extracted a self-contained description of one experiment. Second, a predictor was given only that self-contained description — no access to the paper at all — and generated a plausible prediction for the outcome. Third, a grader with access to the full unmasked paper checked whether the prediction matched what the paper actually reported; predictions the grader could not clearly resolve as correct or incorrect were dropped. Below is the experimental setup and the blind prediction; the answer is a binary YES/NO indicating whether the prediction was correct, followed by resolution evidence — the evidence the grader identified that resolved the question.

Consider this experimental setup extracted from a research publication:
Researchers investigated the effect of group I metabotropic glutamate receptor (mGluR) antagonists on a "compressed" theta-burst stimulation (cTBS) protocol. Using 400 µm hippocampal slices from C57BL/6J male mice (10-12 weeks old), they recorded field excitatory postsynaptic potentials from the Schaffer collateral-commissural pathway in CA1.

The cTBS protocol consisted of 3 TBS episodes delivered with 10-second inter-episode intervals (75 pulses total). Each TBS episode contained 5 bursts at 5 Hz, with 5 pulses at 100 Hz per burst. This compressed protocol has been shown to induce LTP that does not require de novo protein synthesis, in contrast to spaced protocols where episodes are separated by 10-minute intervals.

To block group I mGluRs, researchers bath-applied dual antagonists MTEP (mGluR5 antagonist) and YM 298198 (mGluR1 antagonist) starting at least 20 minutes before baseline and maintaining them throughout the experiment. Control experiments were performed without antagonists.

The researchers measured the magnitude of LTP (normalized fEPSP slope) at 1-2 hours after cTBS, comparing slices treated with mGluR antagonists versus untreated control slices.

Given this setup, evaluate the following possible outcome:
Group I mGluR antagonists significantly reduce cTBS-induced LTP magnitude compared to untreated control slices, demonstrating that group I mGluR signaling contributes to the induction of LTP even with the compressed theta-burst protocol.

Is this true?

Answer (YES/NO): NO